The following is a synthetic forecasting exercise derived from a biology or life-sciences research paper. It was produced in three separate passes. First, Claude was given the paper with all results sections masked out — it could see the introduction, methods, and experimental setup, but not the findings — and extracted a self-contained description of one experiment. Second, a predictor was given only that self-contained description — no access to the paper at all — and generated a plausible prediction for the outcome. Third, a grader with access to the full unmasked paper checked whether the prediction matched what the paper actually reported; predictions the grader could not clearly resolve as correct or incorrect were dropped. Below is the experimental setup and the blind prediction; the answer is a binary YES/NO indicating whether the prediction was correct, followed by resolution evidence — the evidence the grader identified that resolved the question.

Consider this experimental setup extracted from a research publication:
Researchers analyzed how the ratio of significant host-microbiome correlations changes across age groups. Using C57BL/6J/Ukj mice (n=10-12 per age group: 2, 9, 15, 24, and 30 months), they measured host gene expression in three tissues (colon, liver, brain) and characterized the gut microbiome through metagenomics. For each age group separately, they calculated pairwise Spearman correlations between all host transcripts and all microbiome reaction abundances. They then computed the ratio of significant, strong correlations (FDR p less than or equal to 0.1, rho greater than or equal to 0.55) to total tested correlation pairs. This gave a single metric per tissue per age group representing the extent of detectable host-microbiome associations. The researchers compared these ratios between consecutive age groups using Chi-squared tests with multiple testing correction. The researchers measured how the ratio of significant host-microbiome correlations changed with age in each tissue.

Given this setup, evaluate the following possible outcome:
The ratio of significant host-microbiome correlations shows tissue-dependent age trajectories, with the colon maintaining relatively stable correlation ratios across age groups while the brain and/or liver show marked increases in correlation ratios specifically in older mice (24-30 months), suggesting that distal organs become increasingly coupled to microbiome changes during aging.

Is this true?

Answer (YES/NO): NO